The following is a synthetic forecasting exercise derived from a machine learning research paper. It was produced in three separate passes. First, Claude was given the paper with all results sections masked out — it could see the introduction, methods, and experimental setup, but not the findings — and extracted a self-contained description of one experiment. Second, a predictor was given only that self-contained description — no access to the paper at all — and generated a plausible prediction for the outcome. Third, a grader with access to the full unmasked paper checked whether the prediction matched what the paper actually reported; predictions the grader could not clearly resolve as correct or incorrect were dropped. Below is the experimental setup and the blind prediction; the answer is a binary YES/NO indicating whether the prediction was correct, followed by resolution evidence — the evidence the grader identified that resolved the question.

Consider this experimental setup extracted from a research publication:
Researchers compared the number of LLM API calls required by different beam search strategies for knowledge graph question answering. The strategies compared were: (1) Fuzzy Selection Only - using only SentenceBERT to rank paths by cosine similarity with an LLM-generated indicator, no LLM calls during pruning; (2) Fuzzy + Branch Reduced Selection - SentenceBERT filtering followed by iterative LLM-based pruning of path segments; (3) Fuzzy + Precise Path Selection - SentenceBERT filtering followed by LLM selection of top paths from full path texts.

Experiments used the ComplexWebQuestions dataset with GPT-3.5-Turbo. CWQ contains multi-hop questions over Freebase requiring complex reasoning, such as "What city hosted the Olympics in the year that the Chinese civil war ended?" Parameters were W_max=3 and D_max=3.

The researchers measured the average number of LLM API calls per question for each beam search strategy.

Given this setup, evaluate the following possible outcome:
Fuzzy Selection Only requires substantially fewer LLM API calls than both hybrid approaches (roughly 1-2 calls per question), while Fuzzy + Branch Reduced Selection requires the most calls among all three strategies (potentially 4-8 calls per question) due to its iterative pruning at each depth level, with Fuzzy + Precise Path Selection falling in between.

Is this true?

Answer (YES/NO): NO